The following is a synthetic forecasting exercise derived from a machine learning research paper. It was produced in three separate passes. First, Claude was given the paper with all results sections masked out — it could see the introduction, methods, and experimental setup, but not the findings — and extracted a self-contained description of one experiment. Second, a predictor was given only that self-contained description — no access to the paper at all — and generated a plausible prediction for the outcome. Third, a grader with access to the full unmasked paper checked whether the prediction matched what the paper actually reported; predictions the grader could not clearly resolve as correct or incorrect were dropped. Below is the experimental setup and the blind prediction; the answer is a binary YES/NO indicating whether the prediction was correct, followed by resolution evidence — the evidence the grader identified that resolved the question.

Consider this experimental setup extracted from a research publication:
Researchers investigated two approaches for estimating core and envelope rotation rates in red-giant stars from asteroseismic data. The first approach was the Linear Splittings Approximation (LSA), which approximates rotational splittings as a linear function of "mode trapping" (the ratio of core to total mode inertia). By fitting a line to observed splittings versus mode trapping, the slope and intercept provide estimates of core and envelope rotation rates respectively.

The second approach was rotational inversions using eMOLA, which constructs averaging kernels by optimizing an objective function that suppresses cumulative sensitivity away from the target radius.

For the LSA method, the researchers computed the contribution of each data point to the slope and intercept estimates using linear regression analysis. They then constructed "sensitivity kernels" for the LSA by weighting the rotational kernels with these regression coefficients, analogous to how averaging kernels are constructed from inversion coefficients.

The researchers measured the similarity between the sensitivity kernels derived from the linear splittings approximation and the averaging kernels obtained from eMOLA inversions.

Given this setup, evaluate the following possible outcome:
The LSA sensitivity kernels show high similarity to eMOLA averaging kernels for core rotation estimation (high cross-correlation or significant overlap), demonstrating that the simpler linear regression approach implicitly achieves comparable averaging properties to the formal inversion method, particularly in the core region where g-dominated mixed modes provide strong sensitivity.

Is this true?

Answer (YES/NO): YES